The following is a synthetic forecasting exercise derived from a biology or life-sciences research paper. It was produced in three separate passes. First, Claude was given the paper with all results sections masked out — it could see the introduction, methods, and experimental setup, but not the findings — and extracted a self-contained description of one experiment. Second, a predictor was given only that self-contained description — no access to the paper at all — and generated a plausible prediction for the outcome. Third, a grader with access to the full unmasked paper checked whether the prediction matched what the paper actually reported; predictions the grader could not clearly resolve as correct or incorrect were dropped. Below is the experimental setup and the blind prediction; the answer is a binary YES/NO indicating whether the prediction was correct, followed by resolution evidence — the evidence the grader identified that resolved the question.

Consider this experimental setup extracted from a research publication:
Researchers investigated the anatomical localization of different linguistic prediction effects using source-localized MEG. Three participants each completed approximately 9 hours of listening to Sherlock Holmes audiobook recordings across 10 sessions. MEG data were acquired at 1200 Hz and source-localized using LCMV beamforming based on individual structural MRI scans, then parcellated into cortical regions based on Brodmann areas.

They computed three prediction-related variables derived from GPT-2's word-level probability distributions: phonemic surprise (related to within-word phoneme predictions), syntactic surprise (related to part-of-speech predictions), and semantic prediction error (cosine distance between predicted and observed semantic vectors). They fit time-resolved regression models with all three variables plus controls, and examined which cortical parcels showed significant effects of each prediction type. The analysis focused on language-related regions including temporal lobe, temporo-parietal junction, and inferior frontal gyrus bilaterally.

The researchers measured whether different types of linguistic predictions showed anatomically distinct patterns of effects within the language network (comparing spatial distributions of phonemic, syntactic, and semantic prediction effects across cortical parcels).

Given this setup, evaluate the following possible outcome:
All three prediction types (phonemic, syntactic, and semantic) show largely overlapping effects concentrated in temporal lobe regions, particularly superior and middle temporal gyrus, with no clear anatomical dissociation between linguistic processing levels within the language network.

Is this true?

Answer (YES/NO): NO